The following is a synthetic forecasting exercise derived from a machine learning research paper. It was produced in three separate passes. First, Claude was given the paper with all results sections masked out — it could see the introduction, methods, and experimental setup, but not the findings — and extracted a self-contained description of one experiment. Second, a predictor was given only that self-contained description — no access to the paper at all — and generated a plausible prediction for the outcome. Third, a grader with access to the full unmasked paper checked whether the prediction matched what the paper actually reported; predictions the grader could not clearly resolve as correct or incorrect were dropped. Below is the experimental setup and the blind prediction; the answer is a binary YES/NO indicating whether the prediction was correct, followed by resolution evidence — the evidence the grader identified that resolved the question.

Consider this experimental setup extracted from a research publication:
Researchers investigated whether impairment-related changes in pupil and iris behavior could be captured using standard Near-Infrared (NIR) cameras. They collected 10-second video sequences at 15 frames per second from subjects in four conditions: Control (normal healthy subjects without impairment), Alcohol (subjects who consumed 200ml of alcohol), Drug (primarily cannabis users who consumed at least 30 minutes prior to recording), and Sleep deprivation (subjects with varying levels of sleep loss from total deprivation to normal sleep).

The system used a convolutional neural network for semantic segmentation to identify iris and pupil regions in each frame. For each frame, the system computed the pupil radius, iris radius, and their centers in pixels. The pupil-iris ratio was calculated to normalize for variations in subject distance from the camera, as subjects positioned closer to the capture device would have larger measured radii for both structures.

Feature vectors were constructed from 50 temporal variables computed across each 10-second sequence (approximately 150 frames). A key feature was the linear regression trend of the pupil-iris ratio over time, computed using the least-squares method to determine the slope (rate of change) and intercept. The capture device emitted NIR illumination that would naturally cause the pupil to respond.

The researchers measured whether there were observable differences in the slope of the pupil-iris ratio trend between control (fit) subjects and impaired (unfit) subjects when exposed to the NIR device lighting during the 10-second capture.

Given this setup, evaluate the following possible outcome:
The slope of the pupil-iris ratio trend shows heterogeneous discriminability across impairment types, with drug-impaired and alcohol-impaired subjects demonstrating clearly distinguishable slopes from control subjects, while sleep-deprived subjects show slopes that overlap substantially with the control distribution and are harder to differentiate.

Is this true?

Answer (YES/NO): YES